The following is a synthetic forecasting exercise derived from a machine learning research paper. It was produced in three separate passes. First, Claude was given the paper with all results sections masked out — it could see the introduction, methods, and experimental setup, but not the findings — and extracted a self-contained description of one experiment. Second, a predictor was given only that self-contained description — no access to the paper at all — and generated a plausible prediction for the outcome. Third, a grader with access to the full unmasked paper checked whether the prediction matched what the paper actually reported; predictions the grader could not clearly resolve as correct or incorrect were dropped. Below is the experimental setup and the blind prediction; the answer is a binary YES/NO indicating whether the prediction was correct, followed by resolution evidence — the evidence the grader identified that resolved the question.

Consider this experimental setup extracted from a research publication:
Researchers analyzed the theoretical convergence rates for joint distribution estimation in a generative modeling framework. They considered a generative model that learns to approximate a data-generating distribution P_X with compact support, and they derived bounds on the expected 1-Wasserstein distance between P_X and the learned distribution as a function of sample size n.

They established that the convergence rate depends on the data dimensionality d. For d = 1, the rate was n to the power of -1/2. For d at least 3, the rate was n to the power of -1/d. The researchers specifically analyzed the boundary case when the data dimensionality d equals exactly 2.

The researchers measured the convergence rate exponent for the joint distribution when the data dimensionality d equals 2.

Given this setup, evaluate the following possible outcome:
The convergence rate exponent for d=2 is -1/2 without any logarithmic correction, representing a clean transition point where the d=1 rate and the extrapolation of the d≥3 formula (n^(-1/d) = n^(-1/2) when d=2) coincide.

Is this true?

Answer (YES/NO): NO